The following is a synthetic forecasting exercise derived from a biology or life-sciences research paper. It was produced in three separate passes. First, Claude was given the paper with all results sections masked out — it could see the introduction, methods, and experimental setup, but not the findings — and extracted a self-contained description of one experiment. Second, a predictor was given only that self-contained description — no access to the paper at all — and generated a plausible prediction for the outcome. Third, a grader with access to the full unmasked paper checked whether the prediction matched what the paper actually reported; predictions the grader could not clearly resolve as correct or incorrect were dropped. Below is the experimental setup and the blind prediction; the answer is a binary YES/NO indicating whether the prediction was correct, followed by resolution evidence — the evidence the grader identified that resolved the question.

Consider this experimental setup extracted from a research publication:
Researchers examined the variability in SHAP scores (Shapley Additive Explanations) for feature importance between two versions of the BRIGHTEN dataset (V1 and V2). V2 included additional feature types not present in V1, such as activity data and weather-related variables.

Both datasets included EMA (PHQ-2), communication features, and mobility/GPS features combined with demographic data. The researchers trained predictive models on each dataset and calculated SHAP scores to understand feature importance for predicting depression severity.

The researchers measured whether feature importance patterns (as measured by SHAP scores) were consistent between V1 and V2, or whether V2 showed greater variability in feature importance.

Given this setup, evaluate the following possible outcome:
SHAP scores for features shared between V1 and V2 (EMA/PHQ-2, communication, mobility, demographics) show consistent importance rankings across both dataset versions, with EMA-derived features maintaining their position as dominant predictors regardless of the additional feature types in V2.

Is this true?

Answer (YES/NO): NO